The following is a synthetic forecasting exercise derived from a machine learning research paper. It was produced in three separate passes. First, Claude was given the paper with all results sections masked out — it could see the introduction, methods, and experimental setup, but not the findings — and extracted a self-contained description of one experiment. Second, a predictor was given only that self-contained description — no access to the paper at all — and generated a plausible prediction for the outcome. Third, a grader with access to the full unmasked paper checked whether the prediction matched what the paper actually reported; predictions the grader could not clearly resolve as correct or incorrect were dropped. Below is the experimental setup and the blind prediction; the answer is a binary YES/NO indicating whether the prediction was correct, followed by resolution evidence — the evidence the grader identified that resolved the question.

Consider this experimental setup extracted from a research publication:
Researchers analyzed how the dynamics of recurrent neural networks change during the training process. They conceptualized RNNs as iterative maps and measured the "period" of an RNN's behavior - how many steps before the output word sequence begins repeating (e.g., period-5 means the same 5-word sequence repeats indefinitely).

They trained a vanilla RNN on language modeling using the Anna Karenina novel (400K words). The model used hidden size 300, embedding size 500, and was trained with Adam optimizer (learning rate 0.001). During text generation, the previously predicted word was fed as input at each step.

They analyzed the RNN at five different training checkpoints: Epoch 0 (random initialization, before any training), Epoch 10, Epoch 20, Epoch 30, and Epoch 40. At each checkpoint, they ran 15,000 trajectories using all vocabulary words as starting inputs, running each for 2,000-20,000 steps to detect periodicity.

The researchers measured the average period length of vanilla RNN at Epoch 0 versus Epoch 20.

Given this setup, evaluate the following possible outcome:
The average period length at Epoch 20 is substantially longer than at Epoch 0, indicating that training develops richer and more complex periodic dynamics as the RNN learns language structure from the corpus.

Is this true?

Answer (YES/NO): YES